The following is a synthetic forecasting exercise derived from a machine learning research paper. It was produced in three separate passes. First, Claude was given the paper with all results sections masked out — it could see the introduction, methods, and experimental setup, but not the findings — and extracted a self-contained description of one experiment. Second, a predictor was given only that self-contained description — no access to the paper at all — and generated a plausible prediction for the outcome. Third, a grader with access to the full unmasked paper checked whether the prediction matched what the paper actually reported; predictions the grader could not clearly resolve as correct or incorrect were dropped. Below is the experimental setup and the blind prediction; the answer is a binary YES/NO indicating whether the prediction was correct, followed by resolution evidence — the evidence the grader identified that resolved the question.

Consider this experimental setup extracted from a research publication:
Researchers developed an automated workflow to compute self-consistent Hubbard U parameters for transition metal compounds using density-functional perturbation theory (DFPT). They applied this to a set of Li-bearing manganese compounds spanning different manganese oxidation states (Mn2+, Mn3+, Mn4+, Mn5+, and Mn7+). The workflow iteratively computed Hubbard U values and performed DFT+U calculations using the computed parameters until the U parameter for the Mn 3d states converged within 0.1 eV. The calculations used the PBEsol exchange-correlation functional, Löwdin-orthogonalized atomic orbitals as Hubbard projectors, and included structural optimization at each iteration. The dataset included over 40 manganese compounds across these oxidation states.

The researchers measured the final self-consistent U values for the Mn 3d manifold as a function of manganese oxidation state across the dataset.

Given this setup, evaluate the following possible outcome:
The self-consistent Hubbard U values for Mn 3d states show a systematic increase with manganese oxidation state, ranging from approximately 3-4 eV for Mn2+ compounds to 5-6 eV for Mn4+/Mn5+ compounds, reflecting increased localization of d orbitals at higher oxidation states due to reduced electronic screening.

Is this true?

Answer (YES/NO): NO